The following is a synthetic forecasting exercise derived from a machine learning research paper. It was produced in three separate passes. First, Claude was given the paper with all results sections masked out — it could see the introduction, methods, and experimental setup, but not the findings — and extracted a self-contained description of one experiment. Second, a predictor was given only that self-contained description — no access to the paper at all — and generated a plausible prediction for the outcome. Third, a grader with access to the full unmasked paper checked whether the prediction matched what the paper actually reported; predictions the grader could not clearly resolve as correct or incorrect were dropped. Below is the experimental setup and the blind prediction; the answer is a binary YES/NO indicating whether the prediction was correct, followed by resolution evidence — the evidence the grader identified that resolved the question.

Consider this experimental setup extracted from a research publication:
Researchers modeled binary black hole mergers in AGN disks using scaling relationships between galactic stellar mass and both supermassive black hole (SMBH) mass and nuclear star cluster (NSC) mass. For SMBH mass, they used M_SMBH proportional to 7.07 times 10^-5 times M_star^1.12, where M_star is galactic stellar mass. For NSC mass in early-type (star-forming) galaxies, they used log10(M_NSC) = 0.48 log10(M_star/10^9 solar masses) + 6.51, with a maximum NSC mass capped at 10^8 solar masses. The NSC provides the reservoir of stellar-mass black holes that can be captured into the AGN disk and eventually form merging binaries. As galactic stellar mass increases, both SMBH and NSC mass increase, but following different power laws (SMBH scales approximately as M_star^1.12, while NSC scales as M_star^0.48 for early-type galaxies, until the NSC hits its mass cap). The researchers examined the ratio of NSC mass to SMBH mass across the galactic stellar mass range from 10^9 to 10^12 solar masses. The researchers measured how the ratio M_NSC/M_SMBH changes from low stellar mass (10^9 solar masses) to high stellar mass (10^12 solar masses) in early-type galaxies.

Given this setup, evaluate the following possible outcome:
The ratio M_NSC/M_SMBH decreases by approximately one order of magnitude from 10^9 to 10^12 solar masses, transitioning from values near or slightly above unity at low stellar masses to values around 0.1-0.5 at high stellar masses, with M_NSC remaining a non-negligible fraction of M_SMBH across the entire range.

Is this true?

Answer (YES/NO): NO